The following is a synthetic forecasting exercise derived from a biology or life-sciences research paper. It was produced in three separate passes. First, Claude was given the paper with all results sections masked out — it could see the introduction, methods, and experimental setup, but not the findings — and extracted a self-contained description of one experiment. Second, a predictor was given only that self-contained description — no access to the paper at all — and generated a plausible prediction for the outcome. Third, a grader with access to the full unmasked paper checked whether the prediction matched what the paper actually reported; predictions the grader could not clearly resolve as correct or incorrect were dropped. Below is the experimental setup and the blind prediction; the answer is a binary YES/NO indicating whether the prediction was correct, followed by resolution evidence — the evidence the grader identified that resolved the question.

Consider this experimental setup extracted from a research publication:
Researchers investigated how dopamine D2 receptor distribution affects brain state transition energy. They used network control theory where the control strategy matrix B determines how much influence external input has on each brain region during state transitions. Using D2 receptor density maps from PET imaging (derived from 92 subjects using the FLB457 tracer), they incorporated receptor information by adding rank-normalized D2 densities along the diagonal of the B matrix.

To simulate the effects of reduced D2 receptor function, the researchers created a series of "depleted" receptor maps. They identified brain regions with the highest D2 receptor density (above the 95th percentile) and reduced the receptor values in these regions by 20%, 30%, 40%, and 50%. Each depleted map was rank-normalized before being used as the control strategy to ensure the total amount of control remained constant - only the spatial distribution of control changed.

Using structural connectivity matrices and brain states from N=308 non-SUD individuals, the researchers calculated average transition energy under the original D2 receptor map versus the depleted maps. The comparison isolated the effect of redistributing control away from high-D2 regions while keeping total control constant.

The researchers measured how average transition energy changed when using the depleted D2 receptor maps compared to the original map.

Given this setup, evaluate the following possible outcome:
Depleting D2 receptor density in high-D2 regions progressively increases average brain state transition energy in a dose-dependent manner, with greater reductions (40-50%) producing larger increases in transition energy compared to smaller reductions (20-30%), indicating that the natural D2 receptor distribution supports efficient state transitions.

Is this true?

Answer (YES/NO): NO